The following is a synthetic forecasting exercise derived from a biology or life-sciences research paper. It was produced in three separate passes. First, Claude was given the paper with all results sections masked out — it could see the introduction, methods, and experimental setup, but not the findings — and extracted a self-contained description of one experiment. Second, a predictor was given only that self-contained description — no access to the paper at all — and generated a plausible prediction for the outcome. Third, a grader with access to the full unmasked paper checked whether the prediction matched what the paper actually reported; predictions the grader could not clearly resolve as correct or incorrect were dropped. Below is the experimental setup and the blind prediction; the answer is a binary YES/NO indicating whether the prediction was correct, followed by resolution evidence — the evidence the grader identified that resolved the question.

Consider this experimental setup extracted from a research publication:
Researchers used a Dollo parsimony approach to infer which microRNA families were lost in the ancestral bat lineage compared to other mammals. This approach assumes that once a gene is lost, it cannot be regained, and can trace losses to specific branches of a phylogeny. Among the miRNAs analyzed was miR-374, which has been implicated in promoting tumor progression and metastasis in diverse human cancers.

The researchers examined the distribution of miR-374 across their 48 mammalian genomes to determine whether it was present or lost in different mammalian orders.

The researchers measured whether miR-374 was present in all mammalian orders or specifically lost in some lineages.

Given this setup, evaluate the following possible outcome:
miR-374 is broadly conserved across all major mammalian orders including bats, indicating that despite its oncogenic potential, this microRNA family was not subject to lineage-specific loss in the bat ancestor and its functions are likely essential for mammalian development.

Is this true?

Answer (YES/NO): NO